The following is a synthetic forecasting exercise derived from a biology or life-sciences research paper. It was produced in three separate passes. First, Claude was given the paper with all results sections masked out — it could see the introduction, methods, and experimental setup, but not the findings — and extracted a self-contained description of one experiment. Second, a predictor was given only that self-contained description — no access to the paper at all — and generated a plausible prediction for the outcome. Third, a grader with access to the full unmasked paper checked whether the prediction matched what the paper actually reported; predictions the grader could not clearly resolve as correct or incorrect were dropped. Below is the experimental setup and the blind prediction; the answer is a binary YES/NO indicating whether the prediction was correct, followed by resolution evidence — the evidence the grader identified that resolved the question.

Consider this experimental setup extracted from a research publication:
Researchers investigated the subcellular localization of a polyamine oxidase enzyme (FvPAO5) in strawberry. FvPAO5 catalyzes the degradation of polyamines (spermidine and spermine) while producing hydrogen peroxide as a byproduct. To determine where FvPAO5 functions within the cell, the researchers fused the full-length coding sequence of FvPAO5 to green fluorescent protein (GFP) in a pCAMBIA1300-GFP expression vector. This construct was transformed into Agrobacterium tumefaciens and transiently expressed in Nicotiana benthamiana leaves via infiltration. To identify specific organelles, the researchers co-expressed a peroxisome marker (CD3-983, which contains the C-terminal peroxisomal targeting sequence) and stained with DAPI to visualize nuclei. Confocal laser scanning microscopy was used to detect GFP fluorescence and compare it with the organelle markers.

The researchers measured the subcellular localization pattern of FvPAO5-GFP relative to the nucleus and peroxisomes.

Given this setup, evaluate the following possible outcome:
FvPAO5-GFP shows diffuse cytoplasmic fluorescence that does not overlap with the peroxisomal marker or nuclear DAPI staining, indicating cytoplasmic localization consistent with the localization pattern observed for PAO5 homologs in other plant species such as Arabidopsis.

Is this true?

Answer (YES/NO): NO